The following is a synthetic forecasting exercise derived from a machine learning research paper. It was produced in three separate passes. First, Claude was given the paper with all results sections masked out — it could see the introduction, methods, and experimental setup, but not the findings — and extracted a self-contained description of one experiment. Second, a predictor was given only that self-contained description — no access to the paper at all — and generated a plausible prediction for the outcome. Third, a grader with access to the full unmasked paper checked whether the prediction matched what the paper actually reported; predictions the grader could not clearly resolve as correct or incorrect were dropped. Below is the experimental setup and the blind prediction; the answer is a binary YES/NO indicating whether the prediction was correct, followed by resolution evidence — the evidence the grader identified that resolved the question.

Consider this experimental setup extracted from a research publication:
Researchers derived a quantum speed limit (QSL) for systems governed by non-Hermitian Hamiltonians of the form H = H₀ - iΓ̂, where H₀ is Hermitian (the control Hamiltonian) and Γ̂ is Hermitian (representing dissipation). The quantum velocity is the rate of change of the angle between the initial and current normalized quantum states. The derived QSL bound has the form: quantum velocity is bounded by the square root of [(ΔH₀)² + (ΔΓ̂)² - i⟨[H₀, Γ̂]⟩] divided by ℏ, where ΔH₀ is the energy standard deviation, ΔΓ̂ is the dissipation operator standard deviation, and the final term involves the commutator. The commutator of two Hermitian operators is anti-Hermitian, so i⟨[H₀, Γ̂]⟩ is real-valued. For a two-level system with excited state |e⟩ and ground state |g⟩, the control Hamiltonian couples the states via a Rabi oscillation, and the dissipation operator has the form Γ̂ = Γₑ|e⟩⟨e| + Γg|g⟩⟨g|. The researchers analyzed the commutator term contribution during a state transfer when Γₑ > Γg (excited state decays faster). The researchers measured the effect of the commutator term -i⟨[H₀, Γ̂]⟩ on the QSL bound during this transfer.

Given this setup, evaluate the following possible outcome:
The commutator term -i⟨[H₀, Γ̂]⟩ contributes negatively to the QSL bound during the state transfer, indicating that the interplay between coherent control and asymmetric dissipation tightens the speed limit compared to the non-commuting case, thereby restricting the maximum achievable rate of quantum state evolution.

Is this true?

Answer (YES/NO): NO